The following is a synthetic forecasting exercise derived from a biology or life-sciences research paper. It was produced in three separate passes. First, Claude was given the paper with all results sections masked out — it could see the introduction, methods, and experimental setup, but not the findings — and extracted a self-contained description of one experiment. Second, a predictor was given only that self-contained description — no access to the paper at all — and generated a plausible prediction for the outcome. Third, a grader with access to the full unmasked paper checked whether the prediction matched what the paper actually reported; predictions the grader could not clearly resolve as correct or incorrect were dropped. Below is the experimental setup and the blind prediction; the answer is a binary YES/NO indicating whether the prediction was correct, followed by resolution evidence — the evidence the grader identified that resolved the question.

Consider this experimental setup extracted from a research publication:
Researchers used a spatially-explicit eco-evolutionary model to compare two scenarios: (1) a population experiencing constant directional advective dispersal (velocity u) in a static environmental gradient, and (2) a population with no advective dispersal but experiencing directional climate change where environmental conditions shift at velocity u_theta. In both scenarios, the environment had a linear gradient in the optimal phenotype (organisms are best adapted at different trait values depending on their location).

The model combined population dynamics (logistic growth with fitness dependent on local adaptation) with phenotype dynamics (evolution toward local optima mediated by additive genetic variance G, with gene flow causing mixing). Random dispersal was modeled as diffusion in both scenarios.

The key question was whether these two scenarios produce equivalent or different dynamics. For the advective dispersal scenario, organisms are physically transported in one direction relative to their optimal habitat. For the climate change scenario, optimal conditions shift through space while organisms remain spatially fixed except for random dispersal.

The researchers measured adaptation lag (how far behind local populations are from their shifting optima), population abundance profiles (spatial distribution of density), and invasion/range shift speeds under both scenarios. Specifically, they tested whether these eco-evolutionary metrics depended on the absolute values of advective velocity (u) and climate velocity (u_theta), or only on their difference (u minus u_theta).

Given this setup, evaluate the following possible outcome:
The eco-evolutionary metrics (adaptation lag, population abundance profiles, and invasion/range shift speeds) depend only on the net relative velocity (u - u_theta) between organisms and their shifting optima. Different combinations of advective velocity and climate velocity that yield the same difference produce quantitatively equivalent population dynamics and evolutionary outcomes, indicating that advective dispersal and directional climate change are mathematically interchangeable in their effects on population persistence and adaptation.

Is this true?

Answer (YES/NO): YES